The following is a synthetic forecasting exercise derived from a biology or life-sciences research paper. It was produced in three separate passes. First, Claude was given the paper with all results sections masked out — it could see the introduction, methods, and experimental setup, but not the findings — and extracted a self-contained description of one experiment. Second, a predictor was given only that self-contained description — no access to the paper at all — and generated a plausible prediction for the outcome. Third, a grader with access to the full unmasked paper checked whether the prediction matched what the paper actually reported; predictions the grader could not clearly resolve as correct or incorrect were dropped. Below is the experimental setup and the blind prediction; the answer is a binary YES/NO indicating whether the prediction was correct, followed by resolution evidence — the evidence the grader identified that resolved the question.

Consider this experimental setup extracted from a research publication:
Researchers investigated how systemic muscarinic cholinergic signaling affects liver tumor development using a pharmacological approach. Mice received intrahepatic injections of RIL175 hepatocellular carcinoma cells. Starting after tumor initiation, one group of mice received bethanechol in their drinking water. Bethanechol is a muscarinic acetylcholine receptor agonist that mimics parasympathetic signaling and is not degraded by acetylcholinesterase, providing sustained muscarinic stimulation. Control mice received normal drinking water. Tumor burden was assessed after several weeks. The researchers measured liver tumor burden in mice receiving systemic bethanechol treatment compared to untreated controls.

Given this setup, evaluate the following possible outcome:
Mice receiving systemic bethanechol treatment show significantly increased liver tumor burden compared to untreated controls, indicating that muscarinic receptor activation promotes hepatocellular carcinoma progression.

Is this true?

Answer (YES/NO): YES